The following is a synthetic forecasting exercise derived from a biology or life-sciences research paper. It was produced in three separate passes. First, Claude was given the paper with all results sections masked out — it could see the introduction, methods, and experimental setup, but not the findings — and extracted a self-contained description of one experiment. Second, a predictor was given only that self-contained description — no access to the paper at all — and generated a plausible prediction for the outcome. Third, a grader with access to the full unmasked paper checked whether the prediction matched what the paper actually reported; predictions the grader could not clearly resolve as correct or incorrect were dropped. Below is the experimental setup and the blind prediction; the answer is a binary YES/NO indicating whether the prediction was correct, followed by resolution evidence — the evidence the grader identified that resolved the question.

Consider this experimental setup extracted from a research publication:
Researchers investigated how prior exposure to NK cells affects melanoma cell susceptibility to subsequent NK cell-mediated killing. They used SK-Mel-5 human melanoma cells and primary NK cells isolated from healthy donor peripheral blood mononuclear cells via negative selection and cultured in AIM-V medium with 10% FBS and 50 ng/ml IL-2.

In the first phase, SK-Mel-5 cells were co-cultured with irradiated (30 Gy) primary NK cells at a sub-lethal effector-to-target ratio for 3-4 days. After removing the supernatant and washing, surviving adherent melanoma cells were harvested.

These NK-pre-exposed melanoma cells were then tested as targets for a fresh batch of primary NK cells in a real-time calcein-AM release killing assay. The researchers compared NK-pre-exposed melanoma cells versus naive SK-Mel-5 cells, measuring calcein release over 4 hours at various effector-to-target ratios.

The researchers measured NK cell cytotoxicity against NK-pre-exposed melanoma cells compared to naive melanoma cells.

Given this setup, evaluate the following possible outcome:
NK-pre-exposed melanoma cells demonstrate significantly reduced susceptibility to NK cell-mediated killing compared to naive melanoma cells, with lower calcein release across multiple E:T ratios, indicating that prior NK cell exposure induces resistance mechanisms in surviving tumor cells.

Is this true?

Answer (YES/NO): YES